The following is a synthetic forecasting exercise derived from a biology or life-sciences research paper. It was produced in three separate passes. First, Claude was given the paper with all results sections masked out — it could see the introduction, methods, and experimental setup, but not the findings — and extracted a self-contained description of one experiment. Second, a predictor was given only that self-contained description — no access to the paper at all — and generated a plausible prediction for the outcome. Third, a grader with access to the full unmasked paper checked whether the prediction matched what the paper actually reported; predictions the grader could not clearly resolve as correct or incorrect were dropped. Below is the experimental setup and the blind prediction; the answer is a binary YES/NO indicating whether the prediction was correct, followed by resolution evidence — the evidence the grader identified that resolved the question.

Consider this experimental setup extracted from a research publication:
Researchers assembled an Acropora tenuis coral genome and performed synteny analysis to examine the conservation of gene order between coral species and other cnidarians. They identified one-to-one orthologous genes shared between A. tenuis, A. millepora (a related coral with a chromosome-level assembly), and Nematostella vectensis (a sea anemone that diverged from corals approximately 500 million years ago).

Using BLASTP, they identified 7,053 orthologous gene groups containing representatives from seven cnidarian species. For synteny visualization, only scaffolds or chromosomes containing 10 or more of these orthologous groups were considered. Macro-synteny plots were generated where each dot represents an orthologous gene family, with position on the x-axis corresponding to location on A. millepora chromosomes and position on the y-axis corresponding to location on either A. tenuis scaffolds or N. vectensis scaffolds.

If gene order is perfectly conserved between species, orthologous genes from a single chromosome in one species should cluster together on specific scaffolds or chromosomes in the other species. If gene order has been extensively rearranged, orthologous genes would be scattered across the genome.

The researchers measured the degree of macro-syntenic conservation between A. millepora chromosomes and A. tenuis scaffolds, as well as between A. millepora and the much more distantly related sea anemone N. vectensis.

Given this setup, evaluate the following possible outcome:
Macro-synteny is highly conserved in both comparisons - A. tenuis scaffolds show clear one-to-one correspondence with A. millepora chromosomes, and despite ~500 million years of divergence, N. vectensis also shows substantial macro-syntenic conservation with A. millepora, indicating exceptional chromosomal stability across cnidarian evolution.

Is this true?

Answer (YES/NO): YES